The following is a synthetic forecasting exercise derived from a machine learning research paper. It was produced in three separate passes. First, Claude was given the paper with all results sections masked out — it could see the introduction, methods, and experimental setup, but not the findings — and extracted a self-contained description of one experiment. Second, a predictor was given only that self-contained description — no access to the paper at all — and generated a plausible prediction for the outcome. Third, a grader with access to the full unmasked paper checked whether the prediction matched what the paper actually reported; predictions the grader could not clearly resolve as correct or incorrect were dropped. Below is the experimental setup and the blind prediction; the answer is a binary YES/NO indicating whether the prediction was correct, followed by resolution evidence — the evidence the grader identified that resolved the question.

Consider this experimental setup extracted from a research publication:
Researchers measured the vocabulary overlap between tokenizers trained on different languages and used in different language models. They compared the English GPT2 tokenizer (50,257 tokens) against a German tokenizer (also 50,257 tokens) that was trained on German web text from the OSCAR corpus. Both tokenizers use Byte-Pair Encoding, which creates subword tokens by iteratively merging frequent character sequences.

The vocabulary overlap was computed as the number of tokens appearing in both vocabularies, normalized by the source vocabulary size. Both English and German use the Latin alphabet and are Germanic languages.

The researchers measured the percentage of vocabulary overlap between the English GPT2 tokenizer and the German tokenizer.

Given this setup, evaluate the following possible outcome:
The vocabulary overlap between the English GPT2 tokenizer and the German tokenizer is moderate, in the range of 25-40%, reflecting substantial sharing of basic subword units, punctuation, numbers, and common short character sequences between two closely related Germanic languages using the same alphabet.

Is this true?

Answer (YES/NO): NO